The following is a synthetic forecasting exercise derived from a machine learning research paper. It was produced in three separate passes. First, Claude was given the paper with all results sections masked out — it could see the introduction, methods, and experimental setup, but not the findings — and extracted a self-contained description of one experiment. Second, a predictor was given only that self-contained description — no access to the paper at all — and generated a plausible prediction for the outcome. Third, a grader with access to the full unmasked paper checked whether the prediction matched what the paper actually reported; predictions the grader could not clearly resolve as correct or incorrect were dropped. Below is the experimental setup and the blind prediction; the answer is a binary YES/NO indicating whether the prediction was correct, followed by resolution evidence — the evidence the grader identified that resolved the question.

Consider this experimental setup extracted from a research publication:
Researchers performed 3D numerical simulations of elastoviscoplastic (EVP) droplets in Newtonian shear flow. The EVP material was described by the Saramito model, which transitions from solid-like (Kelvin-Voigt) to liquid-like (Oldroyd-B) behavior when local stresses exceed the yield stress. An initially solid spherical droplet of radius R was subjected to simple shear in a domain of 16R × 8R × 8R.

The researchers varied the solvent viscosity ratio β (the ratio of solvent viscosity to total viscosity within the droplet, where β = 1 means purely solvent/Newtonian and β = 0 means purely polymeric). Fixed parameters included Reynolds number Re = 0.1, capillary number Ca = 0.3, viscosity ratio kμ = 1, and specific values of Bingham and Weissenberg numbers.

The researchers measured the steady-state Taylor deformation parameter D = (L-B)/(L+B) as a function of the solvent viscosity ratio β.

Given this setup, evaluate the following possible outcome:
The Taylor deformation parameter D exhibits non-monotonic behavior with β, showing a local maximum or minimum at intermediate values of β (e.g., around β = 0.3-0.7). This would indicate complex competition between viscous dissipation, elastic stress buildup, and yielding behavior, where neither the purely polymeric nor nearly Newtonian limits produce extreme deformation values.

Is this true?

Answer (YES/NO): NO